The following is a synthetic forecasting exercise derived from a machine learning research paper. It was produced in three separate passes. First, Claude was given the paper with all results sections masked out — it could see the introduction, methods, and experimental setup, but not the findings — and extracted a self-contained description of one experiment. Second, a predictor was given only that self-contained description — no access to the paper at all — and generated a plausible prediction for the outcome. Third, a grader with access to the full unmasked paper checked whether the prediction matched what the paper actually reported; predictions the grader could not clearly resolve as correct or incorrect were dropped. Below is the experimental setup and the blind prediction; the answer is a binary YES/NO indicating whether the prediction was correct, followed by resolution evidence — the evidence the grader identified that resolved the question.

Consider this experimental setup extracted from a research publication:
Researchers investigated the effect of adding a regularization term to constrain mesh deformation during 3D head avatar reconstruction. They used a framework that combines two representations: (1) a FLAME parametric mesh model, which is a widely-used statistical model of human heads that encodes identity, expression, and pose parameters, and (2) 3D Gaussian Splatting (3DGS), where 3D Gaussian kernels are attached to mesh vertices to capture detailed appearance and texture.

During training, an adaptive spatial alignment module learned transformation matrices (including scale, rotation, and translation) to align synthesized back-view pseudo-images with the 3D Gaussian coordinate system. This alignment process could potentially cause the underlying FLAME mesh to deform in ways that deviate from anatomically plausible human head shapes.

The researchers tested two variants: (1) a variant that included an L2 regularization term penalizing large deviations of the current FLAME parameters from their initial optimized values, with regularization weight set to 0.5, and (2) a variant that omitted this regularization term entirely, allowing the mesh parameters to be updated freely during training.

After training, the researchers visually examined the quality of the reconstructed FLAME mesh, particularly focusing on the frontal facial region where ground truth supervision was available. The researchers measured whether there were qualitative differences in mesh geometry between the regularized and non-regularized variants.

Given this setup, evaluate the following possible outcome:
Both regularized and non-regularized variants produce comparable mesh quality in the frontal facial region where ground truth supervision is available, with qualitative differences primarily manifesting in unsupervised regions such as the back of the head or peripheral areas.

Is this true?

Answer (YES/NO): NO